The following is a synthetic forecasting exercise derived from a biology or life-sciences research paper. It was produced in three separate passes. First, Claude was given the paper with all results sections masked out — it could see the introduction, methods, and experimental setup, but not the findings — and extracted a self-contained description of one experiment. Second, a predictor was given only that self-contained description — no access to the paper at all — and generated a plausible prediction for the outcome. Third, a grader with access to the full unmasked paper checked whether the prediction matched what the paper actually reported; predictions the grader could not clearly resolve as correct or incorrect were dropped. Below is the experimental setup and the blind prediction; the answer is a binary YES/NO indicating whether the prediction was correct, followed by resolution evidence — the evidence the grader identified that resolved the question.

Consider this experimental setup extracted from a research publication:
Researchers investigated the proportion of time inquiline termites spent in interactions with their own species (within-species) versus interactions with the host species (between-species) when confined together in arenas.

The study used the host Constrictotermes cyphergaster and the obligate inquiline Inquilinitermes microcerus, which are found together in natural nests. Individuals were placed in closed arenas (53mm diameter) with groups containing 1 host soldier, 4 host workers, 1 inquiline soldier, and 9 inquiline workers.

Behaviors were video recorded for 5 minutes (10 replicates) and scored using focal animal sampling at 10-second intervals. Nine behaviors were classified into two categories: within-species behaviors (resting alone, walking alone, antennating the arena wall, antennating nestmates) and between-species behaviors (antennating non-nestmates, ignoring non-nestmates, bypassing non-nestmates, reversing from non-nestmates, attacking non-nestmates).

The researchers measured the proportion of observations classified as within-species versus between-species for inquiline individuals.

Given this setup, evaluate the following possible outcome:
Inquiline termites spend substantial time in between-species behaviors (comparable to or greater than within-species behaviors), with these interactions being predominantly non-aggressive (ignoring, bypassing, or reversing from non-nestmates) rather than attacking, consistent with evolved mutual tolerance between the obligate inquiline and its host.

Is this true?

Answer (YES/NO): NO